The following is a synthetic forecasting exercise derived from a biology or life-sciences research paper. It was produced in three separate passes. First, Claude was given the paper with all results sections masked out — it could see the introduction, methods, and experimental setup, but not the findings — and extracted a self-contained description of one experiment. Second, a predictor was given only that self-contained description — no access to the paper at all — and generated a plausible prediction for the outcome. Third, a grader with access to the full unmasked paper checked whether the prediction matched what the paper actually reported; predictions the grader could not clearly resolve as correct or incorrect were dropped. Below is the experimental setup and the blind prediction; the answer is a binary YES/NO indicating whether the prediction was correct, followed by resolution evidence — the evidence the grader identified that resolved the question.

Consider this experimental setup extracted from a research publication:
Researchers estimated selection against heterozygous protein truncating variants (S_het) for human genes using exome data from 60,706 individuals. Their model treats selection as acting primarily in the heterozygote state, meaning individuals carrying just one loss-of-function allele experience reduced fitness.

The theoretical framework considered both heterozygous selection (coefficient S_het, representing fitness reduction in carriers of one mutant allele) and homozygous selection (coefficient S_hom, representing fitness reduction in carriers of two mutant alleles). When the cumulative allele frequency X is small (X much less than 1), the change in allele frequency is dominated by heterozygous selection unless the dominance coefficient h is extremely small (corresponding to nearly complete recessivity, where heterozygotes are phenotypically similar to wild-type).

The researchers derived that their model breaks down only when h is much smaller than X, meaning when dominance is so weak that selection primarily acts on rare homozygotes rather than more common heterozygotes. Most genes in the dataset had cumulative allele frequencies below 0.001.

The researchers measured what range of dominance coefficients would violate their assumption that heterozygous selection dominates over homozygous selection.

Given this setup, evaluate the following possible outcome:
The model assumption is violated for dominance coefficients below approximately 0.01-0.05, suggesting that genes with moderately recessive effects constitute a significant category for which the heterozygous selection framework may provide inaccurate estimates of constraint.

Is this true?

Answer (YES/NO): NO